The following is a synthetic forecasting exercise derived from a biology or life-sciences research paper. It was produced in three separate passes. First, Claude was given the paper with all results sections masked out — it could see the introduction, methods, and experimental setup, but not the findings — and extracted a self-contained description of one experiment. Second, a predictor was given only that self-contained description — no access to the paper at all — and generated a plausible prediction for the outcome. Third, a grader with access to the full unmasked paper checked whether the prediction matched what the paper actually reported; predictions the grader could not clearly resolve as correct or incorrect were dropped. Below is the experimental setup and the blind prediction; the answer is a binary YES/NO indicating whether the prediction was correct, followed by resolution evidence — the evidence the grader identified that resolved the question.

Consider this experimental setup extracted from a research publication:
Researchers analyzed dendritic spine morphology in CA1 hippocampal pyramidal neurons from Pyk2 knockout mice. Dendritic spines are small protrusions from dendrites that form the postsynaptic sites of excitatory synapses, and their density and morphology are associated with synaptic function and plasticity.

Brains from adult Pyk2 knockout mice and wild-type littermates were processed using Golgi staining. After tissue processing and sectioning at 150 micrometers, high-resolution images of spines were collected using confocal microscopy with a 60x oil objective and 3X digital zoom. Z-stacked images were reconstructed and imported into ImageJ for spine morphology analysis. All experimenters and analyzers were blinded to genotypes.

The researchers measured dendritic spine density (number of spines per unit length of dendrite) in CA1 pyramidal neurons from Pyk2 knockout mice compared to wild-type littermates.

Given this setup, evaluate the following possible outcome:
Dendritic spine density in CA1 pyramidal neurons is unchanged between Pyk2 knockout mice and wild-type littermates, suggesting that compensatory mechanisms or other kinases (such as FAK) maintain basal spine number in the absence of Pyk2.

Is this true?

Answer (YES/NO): NO